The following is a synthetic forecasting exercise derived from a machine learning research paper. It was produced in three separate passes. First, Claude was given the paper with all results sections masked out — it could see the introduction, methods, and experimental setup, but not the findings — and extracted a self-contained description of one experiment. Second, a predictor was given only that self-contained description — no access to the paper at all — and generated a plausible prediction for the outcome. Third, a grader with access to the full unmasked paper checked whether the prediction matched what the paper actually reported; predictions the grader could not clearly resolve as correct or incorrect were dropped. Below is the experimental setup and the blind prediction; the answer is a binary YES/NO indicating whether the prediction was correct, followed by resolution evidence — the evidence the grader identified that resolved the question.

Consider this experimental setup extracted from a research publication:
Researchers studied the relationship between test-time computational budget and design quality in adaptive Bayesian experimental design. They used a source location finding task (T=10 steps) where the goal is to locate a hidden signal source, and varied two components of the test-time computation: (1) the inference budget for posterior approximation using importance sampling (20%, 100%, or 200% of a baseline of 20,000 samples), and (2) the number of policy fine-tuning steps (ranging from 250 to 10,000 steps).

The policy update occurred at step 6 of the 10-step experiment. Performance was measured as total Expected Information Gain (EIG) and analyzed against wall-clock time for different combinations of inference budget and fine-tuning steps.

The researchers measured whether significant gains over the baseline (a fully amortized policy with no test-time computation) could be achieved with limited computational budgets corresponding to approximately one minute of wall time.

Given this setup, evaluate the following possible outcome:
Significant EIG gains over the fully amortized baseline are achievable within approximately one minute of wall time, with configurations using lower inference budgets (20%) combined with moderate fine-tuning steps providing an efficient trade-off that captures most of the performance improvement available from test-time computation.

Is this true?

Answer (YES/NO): NO